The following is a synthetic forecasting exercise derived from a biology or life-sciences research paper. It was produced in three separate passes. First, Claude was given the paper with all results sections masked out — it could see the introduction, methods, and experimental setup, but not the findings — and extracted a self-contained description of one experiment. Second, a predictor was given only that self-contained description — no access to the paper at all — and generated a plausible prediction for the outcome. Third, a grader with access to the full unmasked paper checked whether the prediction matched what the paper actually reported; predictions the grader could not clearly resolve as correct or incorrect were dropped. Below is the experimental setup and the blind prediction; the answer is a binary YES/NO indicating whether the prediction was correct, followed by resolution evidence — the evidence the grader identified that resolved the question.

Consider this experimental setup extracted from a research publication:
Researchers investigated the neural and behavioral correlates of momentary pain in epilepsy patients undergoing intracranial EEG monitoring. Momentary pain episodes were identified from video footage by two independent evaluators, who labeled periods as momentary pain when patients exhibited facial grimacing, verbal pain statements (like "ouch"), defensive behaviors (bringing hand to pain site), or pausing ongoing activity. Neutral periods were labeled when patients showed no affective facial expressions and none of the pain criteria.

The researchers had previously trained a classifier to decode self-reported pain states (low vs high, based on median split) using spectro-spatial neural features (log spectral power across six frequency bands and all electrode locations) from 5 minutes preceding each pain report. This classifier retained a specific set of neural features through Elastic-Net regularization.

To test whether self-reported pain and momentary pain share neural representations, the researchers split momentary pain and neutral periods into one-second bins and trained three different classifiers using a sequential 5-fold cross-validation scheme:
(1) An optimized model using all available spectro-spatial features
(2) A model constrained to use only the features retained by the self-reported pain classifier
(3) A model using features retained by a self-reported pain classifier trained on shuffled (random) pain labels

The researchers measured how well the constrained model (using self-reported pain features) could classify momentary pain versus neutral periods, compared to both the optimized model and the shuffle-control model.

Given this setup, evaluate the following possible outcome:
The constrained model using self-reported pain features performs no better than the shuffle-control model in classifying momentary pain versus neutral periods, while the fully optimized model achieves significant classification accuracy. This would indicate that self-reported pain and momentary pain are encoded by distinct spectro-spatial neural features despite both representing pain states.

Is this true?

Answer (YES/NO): NO